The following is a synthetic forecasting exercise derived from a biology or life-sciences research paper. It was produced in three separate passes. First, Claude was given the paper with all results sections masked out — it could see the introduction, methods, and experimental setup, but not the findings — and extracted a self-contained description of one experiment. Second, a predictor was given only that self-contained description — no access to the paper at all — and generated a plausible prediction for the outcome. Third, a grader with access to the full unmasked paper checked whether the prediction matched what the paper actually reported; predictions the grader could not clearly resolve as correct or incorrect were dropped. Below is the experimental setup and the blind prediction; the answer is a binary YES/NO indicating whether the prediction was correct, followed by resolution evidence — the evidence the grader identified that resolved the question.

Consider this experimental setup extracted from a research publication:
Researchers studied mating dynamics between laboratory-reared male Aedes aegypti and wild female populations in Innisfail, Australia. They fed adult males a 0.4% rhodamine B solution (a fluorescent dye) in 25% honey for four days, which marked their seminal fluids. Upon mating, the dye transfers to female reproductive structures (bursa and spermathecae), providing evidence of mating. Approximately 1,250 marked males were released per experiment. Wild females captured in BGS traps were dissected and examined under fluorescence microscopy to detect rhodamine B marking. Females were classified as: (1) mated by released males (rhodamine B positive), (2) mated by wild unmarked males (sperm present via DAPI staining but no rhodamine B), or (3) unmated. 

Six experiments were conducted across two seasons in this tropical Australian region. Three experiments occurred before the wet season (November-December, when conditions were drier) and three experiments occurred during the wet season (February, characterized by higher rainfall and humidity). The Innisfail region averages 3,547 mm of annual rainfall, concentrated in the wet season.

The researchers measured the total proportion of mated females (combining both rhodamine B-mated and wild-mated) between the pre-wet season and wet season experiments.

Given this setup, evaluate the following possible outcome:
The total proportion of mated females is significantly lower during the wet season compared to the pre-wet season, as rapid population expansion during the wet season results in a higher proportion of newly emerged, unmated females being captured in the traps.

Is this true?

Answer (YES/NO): NO